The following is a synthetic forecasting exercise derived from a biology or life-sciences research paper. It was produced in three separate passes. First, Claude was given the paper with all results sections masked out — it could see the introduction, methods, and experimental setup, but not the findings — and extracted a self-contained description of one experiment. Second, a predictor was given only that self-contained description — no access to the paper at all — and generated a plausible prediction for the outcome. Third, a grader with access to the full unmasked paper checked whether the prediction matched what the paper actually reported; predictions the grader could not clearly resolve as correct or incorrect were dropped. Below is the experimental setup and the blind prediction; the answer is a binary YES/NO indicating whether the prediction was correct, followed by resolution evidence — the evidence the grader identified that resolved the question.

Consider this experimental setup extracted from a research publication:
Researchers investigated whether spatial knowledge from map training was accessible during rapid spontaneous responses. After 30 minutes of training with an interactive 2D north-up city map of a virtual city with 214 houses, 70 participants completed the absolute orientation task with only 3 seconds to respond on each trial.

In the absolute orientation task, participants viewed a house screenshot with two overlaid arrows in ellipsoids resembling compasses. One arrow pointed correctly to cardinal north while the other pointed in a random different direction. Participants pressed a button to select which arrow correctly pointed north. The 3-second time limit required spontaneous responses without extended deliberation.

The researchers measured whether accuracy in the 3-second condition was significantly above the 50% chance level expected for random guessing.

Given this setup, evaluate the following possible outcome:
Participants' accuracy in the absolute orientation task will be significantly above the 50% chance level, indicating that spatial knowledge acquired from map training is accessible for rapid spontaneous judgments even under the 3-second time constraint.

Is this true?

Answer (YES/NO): NO